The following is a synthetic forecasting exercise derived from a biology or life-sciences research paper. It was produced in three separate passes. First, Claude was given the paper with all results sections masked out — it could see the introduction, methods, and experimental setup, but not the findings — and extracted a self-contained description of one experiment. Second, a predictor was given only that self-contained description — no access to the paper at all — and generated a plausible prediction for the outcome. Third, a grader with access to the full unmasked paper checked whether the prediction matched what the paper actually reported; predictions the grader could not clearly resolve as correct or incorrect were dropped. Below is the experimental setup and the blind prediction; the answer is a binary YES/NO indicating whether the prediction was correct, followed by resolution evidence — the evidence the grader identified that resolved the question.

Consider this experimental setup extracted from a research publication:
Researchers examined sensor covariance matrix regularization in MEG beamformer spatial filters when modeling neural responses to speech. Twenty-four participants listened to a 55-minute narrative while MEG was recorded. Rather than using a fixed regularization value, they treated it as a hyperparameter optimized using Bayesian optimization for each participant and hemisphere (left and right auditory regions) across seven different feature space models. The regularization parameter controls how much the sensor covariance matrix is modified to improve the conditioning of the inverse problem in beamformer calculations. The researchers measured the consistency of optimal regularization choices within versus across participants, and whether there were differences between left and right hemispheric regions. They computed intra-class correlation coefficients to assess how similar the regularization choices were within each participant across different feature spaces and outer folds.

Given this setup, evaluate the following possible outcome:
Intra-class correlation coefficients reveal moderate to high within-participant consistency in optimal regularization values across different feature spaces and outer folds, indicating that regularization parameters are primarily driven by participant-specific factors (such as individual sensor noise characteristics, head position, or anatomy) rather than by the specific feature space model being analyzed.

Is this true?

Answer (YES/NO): YES